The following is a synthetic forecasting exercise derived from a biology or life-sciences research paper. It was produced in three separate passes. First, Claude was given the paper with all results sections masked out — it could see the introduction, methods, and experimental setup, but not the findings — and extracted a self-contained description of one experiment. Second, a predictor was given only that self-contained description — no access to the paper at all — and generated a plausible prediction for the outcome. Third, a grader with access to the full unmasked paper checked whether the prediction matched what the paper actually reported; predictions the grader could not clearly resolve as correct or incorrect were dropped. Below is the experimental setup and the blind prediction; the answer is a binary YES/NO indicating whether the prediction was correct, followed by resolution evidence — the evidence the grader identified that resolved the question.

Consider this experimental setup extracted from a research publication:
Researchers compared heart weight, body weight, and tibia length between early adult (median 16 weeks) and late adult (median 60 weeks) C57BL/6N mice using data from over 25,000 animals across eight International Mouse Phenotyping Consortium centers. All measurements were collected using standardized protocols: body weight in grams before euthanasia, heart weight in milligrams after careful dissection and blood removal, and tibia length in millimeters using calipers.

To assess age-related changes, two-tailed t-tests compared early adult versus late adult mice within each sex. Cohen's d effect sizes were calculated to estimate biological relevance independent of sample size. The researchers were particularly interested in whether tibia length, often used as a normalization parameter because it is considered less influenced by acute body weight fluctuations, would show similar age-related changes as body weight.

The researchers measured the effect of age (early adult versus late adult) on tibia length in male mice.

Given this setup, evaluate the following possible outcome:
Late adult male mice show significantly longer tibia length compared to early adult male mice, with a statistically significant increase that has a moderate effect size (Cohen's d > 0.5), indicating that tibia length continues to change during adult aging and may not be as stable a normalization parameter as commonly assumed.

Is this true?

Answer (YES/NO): YES